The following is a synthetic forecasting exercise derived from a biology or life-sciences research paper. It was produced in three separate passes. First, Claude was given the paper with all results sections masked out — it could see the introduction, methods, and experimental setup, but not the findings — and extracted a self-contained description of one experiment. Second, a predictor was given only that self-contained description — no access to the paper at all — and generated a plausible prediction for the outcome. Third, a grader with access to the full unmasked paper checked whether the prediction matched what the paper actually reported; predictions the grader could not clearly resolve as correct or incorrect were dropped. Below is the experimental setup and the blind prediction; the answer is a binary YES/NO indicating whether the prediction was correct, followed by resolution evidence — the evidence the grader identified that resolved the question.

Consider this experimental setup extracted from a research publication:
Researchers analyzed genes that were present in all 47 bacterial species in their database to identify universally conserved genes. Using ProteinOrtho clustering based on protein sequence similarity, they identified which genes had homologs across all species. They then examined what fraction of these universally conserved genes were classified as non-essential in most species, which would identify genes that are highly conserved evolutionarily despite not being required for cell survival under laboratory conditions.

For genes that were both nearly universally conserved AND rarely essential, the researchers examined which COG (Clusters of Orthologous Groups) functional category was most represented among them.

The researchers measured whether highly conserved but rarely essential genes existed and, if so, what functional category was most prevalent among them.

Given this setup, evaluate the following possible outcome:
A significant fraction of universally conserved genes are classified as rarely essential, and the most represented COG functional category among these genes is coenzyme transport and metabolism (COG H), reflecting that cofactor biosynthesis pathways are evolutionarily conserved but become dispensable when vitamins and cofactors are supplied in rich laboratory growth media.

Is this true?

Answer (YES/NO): NO